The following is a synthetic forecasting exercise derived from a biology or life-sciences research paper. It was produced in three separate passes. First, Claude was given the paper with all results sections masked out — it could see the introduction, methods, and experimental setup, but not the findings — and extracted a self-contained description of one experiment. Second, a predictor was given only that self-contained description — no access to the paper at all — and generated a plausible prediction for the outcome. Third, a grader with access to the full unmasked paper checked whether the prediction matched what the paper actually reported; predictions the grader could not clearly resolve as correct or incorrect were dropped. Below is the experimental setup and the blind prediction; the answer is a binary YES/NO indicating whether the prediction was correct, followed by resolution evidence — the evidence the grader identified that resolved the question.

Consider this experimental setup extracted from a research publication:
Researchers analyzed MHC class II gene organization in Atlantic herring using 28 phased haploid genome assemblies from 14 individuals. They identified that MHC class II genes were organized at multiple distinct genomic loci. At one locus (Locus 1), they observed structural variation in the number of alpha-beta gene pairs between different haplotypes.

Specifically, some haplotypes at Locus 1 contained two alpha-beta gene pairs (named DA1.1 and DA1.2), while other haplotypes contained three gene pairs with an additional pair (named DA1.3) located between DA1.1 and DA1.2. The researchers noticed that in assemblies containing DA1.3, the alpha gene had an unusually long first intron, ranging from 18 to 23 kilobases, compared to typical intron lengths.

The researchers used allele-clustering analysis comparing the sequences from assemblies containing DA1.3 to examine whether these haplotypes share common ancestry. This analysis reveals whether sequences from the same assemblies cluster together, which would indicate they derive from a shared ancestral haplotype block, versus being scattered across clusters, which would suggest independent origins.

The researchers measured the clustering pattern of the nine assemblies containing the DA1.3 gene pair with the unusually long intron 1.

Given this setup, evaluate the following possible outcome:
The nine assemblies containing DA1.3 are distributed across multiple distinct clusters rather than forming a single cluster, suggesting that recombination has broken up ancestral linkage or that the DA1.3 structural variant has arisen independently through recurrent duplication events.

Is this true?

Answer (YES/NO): NO